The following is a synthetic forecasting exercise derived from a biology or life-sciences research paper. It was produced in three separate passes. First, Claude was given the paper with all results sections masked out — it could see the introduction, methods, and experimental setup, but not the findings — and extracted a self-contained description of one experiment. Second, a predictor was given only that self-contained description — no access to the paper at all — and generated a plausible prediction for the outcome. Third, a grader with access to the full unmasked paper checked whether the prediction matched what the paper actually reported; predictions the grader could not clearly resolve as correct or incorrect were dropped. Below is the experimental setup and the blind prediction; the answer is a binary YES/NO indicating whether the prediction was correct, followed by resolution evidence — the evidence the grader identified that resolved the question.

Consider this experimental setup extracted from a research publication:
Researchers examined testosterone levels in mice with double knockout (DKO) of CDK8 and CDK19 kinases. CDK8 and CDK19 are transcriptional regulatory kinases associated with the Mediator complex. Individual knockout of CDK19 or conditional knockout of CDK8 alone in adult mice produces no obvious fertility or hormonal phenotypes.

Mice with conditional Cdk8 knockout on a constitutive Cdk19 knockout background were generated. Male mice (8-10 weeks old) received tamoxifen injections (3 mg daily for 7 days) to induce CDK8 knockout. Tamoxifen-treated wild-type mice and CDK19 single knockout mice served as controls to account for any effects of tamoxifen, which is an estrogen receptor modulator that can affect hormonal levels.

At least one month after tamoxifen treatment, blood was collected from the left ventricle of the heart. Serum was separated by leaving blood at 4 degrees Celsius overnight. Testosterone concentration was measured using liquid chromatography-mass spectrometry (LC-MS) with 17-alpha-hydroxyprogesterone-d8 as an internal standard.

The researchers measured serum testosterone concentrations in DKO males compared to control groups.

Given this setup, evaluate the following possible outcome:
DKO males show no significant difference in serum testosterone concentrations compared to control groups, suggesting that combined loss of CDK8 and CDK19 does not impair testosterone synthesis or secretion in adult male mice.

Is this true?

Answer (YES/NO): NO